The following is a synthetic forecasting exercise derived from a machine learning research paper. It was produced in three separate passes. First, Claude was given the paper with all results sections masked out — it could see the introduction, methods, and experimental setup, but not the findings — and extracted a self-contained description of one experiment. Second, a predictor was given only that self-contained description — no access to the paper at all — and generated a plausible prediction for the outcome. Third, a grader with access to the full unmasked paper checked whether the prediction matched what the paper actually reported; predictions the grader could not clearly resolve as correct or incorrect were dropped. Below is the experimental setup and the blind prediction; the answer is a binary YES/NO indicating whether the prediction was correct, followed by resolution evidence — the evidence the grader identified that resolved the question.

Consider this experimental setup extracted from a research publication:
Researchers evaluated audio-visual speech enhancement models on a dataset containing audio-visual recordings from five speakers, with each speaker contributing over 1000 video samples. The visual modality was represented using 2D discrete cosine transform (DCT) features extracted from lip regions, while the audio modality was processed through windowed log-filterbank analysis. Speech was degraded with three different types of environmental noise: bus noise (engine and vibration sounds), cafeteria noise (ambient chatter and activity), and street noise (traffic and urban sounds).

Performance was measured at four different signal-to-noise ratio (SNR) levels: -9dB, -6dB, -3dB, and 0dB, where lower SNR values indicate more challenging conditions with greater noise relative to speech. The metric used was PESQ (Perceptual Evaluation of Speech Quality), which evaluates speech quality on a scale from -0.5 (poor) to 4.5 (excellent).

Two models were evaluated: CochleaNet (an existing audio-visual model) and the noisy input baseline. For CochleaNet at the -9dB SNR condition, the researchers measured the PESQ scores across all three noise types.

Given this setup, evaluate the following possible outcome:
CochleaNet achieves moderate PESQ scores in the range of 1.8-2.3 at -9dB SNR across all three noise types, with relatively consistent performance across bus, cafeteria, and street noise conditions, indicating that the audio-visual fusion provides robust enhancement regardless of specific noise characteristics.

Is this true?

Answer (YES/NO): YES